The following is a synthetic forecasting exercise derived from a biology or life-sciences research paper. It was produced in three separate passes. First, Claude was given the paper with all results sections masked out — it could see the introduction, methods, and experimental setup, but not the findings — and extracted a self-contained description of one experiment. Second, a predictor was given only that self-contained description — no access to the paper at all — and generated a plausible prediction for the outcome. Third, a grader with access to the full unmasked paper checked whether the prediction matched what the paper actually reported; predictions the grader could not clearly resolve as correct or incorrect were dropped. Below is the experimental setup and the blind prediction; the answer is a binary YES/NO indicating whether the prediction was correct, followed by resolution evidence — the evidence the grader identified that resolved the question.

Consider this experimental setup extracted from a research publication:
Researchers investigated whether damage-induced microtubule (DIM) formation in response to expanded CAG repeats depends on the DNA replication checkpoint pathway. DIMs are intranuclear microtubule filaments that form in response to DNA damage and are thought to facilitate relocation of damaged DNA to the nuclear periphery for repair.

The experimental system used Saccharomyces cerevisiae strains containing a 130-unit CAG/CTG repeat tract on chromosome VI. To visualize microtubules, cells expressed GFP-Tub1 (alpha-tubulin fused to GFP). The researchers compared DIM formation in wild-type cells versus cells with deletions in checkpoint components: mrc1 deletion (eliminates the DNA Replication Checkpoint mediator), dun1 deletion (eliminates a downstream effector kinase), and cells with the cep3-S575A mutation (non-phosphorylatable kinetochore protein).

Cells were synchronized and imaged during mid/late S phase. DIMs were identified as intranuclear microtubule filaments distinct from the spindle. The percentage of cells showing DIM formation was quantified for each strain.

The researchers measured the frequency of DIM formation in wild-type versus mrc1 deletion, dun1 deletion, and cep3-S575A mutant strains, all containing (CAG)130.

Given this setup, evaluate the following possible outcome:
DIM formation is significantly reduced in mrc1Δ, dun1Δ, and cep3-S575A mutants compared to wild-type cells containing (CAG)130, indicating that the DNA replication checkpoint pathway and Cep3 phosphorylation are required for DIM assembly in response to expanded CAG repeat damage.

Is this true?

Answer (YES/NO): NO